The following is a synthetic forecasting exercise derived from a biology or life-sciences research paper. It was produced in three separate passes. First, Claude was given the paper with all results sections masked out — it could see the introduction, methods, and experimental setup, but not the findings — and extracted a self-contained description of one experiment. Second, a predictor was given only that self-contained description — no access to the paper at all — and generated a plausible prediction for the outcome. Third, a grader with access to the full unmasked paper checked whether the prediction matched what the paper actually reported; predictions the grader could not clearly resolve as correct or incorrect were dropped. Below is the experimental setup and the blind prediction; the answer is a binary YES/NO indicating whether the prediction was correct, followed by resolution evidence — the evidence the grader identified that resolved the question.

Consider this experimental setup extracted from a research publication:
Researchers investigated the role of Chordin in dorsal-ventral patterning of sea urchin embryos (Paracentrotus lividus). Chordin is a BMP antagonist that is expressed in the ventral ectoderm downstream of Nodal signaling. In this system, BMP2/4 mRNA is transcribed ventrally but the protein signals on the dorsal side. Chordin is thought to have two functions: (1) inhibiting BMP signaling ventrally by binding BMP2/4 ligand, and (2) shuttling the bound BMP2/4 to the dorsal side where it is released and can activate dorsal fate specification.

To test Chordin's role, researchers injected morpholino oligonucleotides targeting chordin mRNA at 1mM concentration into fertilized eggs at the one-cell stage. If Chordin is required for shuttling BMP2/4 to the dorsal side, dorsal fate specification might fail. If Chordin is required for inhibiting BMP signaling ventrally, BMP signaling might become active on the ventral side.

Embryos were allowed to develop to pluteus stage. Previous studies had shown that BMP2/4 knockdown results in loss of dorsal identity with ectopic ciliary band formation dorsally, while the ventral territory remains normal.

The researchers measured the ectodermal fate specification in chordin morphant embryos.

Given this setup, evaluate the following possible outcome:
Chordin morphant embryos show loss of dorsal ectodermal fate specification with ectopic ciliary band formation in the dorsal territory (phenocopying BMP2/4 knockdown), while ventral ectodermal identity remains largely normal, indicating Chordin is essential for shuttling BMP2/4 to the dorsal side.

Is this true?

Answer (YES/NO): NO